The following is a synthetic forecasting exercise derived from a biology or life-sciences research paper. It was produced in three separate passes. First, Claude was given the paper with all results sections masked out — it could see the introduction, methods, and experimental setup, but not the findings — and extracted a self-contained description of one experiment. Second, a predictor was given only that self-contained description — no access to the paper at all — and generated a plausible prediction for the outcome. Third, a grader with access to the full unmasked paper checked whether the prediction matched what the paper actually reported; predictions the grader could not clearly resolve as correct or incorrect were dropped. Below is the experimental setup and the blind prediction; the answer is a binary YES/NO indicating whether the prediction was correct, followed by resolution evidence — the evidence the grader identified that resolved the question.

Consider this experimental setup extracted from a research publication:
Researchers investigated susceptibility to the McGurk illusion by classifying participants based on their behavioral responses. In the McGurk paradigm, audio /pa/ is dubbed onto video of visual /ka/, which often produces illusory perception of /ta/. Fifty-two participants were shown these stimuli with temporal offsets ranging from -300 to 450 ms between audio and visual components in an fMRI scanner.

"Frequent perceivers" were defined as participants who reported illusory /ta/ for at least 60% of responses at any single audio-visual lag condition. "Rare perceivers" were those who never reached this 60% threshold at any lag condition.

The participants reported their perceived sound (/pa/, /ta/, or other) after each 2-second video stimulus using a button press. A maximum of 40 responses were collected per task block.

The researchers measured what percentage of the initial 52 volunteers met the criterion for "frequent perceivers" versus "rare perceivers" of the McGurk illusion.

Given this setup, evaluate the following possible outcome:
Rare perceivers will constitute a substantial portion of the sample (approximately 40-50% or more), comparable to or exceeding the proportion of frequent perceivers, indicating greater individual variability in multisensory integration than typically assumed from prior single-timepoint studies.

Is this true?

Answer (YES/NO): NO